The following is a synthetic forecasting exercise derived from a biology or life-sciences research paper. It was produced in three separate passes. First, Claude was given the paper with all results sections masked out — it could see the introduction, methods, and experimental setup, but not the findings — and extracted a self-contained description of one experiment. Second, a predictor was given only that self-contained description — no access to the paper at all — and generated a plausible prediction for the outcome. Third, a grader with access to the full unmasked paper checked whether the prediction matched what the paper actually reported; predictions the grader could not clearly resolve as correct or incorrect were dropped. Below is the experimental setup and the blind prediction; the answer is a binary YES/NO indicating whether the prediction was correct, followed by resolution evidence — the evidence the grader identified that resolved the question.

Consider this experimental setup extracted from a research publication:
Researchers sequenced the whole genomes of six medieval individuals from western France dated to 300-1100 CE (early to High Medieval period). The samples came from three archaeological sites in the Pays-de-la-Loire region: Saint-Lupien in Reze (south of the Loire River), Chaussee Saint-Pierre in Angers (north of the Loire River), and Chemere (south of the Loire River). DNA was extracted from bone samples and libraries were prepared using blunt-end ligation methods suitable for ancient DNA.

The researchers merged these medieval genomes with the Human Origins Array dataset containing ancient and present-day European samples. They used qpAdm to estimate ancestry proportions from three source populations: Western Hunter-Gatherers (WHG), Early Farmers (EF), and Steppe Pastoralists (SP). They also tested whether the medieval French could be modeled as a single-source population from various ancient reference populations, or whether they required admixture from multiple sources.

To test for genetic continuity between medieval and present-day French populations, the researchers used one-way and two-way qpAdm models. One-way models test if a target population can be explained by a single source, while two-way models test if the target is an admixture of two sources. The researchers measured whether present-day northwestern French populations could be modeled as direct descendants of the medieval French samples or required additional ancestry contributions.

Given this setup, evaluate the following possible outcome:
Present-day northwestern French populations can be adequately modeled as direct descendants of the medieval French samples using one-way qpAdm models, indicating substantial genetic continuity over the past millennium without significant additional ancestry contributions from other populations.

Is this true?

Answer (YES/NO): NO